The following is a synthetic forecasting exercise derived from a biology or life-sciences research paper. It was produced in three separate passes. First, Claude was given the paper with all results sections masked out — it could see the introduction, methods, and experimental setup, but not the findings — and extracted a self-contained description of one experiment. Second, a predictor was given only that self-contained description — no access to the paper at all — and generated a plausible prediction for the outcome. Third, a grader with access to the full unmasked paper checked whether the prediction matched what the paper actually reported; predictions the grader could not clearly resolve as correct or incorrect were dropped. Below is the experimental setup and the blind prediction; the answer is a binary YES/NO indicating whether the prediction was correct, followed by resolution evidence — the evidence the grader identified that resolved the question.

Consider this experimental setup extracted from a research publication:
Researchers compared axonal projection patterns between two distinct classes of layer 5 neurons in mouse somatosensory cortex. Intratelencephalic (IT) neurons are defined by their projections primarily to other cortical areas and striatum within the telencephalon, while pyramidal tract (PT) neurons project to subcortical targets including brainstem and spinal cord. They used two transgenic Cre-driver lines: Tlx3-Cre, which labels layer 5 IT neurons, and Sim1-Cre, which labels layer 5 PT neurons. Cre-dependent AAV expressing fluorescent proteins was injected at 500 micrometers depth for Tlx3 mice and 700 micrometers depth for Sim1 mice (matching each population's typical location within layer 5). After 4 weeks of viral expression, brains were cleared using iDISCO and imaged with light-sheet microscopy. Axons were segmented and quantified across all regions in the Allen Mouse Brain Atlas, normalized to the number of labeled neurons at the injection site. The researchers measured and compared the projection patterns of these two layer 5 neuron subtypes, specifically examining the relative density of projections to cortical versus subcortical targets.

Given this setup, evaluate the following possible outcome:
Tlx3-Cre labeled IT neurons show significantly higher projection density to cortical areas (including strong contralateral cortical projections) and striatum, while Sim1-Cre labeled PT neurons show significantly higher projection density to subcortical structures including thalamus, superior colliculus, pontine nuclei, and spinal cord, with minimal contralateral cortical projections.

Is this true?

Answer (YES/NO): YES